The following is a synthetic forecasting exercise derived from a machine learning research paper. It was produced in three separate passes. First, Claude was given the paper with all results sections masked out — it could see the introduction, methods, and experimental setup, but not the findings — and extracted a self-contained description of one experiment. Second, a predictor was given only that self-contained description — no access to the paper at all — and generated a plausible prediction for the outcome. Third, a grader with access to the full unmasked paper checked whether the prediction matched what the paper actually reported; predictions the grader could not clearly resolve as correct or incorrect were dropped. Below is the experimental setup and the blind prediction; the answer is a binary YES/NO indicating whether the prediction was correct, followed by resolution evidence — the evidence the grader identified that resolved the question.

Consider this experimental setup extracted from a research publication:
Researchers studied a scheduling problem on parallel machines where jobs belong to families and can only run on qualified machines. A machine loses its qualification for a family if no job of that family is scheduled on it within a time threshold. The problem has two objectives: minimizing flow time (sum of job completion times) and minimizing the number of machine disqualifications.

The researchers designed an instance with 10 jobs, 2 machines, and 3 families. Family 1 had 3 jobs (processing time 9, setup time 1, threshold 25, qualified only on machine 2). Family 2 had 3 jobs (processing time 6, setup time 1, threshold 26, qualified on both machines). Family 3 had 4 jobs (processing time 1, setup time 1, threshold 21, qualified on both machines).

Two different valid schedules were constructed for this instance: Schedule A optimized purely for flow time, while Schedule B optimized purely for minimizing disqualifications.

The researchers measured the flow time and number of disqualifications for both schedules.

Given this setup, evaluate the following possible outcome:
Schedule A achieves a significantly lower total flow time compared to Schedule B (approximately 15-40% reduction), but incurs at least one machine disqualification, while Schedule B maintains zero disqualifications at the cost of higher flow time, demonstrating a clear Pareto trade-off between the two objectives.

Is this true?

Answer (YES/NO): YES